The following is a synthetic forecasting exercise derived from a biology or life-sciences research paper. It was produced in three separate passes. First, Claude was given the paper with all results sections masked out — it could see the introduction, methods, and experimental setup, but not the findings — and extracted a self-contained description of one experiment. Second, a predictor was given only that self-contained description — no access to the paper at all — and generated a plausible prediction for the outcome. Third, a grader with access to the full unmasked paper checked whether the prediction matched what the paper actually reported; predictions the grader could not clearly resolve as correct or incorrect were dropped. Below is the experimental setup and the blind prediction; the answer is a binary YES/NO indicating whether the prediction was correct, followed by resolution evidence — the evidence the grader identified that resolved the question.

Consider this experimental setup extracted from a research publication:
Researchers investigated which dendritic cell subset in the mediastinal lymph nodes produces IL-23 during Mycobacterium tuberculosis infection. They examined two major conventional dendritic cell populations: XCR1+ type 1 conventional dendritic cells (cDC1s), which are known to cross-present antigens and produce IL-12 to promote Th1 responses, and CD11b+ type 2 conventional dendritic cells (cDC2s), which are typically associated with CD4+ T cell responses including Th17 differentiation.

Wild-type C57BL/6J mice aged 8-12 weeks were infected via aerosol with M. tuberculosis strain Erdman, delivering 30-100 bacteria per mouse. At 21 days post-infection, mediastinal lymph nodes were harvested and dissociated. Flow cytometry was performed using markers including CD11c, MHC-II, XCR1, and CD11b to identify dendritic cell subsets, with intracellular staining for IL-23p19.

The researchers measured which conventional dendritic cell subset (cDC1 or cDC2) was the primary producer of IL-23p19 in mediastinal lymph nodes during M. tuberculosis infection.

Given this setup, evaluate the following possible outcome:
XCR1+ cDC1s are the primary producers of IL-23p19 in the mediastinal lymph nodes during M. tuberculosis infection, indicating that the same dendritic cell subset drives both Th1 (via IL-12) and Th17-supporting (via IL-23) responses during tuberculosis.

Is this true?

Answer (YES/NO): NO